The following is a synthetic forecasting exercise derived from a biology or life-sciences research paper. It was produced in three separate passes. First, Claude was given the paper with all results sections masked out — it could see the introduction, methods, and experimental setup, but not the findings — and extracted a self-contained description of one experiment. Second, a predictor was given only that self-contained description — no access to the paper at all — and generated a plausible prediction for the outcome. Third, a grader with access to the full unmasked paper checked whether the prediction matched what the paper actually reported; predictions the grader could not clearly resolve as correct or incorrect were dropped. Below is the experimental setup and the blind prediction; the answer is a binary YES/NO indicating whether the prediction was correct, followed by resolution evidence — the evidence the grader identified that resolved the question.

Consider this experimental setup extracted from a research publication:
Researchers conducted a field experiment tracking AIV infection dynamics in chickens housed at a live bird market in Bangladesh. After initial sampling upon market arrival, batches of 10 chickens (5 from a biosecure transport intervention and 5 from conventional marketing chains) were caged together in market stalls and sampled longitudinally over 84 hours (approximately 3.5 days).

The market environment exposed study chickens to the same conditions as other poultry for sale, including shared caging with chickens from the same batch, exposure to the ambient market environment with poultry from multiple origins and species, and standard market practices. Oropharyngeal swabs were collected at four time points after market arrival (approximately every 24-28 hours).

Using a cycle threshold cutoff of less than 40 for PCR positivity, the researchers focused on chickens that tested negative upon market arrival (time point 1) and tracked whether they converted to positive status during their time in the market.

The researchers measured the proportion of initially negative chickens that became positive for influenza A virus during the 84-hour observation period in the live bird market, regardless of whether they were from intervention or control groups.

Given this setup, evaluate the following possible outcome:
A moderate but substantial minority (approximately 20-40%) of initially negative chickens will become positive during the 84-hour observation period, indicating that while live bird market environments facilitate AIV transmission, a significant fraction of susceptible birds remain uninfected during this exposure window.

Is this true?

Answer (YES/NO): NO